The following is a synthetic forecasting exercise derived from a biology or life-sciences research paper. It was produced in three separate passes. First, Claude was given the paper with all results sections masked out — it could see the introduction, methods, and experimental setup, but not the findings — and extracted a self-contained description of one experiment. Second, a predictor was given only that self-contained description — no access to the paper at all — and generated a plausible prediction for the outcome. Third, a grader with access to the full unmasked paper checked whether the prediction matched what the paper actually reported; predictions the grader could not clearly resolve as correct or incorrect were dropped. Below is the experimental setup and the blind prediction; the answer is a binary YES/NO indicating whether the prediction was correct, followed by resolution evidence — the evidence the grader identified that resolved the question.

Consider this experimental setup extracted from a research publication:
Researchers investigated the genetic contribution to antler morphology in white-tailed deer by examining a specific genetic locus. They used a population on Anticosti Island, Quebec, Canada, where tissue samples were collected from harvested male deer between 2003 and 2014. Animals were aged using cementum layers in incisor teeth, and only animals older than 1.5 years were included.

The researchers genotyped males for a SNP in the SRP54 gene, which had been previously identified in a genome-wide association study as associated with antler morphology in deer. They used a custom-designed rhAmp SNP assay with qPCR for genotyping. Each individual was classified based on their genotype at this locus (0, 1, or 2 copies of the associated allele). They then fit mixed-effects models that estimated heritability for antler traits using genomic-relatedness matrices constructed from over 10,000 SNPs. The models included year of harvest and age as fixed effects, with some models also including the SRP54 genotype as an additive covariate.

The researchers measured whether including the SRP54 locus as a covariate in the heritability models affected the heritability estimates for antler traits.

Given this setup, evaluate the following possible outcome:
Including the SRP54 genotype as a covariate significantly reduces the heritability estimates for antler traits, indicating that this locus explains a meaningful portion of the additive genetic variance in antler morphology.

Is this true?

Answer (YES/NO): NO